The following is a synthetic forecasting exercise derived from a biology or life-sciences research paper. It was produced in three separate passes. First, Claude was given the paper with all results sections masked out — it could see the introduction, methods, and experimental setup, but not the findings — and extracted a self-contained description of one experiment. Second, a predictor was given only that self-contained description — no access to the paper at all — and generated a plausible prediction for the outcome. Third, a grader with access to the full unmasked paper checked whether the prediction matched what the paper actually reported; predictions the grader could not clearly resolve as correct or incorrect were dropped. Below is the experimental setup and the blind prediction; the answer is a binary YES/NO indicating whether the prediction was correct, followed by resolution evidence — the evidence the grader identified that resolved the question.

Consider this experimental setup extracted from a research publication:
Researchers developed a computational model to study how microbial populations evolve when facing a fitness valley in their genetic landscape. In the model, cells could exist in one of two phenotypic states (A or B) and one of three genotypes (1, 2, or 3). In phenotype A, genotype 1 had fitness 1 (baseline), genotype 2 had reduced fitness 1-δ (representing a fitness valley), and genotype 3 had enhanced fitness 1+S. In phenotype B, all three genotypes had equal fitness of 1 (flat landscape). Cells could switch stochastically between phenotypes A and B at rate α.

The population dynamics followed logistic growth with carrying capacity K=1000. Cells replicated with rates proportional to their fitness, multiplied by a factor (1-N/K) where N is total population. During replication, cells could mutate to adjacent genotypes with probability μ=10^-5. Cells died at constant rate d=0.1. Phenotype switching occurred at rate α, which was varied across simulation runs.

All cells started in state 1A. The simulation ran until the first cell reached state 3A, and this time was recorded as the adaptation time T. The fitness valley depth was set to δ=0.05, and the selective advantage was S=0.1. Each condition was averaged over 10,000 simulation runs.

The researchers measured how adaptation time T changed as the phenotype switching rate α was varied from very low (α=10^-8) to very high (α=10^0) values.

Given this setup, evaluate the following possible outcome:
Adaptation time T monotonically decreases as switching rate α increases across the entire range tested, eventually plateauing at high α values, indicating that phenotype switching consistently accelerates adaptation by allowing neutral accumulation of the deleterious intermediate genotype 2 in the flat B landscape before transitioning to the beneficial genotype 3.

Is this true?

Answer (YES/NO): NO